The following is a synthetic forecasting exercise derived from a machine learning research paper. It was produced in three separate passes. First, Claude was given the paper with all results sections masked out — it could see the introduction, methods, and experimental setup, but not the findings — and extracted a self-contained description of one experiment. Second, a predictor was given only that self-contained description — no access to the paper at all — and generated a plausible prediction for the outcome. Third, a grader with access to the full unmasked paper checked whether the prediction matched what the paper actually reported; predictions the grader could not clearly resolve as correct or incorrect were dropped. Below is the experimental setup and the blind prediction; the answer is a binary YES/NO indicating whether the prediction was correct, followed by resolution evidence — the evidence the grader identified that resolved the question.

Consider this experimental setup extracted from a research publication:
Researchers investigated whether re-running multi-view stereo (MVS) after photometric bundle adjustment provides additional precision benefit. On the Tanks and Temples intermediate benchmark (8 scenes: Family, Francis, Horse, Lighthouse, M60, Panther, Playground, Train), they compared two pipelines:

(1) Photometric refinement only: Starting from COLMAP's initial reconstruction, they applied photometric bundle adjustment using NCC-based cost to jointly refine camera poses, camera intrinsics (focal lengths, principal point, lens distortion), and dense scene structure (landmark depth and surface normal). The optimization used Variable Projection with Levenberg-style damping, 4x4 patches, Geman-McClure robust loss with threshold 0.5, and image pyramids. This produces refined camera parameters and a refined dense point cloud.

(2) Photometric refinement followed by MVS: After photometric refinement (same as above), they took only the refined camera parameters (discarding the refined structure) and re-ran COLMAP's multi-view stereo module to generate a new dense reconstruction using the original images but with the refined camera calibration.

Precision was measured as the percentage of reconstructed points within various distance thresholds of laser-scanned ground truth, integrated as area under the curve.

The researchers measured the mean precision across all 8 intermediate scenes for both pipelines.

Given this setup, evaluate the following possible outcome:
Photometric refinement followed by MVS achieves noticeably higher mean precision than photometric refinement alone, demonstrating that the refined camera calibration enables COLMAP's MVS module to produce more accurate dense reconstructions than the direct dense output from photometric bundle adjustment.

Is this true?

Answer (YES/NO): NO